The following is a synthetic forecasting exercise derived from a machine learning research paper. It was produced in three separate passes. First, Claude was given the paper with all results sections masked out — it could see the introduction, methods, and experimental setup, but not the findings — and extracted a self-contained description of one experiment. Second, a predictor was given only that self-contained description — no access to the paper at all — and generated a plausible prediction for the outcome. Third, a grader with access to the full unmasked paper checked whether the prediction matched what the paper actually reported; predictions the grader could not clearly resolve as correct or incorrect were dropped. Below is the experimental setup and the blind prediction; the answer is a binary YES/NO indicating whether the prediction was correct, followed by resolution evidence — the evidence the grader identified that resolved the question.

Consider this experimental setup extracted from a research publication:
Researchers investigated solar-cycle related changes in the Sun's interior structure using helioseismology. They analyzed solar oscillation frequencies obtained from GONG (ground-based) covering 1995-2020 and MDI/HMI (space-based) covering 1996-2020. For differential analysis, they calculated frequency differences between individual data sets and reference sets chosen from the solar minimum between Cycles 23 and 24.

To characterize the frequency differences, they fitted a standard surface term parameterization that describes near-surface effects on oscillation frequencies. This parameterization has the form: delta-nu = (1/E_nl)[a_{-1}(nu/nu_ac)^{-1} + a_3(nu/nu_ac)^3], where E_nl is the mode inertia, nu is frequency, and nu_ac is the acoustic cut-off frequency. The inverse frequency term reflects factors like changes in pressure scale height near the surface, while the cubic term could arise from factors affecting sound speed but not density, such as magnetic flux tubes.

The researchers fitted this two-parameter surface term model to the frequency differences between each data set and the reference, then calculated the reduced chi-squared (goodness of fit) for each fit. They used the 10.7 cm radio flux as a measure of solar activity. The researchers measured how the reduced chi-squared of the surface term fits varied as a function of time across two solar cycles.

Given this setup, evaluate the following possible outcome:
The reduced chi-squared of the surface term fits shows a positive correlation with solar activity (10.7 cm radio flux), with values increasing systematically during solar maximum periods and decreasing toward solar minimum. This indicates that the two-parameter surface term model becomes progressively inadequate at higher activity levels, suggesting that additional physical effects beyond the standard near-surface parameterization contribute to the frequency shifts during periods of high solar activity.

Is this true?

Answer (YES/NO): YES